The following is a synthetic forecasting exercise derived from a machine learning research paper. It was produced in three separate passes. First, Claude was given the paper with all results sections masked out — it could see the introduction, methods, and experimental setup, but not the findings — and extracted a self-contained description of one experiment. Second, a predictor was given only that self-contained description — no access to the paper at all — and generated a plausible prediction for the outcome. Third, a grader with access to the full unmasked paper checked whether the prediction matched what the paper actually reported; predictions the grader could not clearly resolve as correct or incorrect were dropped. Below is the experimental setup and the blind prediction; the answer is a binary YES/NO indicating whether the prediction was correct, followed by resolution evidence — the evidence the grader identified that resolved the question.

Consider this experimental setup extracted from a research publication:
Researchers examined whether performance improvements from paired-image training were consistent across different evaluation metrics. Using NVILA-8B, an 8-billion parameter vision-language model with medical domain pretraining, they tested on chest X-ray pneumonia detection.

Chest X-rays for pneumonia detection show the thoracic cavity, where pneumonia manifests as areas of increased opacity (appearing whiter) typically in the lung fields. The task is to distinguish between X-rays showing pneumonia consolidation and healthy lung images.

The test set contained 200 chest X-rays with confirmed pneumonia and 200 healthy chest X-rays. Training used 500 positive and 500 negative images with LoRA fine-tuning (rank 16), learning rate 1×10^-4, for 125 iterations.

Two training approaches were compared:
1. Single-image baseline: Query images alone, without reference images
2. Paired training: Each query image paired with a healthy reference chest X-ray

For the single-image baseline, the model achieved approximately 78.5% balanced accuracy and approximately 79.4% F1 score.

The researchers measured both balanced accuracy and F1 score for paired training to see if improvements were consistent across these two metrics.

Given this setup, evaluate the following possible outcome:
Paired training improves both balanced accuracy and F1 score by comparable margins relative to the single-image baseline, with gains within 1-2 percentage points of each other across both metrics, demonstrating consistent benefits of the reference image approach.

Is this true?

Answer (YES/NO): NO